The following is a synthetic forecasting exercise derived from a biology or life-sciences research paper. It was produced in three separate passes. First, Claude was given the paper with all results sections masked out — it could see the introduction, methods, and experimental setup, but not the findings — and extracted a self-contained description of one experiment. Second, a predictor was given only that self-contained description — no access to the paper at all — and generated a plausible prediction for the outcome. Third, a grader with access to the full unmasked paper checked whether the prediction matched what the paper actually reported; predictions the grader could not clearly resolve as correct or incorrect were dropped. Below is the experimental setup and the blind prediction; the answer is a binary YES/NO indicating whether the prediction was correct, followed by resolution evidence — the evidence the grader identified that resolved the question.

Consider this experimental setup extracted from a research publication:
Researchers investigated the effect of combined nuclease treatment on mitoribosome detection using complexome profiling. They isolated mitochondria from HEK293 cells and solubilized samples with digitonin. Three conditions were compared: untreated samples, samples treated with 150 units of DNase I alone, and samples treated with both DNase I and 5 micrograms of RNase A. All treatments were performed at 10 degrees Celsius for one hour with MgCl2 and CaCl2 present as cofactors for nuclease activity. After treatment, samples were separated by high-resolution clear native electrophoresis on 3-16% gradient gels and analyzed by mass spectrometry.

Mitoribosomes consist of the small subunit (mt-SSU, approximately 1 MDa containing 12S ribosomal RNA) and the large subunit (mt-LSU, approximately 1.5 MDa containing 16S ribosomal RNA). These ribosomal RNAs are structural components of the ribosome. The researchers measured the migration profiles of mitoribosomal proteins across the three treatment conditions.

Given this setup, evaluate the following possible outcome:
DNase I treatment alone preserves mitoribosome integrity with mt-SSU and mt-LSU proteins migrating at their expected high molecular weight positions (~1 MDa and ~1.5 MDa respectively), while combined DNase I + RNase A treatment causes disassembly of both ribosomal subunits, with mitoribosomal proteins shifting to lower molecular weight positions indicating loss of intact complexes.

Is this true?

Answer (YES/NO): NO